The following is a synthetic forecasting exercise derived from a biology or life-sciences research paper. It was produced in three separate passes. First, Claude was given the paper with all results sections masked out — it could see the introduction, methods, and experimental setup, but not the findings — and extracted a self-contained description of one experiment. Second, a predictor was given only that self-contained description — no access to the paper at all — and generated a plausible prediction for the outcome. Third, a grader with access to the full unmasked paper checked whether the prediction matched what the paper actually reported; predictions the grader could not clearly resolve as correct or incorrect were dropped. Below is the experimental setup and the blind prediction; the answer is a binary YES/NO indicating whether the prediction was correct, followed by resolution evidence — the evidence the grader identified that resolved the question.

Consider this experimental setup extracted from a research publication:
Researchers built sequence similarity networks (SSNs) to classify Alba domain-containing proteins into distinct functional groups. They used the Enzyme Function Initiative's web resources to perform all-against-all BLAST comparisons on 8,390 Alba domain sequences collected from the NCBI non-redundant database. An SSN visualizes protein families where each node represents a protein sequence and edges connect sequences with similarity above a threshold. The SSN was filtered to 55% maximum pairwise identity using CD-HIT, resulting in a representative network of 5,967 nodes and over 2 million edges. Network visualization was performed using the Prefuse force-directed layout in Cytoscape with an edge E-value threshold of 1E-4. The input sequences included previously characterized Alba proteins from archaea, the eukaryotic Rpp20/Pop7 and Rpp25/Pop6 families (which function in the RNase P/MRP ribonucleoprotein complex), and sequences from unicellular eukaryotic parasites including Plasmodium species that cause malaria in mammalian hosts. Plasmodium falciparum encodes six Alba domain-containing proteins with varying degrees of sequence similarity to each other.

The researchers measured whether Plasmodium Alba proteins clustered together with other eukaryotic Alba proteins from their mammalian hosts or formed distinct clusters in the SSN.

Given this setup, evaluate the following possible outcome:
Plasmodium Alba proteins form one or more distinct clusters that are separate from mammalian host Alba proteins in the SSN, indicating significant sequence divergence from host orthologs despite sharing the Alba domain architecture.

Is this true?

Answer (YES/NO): NO